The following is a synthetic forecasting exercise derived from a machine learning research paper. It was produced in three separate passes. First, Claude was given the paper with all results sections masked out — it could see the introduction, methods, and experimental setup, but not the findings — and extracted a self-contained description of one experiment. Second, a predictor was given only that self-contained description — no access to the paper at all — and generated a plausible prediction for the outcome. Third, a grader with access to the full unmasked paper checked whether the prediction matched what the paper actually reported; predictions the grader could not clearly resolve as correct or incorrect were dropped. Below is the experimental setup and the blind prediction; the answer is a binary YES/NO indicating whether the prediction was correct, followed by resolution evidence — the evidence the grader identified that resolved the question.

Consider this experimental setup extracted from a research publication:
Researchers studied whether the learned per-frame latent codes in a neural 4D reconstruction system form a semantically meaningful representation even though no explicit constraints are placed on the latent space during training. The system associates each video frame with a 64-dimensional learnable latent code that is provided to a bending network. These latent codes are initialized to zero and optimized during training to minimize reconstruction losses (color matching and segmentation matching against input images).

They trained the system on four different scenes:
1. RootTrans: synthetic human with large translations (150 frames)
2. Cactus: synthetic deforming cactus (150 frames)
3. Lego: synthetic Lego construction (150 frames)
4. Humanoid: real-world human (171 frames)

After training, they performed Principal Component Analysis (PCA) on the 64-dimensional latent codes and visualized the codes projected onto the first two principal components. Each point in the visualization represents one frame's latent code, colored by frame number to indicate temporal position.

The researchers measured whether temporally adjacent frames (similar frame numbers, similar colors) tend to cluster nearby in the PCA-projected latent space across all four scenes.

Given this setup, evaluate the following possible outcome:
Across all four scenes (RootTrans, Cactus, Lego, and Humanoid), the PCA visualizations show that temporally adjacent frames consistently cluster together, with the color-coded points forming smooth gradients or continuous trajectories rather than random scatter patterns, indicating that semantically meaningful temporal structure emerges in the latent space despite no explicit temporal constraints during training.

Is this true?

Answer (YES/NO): YES